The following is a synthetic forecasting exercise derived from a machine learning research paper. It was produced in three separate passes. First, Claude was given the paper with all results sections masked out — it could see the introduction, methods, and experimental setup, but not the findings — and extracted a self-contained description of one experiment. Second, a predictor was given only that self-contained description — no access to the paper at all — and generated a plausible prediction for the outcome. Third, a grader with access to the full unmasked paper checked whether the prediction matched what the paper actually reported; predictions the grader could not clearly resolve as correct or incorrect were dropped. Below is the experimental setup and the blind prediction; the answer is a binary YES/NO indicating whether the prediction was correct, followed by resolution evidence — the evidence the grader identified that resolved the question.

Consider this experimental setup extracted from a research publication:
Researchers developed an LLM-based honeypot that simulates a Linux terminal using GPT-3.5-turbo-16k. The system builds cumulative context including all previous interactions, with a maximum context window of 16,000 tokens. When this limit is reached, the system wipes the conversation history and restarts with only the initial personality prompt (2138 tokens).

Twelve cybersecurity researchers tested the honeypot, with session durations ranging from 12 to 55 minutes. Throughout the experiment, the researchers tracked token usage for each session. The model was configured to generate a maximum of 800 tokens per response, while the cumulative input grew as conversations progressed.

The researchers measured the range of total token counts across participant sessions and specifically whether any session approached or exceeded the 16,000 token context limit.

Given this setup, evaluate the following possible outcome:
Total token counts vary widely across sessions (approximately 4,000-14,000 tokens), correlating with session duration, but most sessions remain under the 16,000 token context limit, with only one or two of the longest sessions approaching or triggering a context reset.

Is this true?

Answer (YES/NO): NO